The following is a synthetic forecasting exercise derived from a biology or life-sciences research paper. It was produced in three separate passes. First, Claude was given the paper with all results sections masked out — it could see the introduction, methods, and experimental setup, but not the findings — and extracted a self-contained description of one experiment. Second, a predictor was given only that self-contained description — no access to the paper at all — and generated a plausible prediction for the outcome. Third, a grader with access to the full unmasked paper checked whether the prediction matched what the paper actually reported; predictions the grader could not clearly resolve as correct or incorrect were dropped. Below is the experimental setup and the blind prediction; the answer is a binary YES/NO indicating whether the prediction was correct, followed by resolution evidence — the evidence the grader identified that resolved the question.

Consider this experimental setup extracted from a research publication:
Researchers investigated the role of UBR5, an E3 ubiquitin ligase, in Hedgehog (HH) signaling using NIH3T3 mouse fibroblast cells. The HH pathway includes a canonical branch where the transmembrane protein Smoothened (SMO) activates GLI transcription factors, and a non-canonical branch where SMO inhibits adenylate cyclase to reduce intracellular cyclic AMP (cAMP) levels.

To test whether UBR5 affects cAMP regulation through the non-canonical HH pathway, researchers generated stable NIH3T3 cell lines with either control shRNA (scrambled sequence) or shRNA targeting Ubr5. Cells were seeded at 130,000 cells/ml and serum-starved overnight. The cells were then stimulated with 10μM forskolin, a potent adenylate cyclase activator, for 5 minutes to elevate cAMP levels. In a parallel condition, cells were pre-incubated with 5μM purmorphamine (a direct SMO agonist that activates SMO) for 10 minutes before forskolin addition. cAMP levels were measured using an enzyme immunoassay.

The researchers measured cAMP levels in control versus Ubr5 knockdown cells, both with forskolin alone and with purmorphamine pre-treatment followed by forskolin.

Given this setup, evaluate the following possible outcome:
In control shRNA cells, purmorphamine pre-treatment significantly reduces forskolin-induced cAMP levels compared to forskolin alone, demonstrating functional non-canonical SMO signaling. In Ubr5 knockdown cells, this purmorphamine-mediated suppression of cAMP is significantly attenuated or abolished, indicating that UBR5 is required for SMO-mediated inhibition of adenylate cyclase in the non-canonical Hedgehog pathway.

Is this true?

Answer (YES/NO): YES